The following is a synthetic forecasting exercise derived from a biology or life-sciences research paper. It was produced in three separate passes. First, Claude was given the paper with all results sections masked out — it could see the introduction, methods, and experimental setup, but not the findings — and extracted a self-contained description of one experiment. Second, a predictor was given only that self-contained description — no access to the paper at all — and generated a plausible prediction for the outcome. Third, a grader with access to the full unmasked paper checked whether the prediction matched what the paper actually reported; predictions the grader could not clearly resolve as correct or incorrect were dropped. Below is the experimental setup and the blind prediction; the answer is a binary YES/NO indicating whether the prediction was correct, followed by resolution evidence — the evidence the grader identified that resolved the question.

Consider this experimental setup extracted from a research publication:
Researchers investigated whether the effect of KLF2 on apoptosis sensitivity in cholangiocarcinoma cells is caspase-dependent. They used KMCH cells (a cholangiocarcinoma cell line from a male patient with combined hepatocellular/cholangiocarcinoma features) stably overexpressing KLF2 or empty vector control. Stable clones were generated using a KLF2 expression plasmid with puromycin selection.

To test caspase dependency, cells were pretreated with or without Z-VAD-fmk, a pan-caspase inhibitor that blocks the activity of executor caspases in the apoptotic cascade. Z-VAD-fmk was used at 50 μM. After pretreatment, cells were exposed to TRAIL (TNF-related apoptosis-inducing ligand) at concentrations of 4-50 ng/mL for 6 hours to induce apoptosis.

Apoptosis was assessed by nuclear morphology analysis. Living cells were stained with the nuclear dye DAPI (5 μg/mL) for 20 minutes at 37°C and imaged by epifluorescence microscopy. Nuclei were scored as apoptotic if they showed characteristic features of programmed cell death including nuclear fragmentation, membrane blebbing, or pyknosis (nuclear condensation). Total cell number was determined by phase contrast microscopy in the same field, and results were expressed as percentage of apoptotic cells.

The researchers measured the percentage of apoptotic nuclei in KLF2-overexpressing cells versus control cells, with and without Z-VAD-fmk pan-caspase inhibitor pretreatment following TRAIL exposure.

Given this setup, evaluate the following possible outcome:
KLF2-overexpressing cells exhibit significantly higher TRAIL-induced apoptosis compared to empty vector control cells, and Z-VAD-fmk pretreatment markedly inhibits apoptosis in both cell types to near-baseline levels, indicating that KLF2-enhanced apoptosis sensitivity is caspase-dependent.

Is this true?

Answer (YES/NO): NO